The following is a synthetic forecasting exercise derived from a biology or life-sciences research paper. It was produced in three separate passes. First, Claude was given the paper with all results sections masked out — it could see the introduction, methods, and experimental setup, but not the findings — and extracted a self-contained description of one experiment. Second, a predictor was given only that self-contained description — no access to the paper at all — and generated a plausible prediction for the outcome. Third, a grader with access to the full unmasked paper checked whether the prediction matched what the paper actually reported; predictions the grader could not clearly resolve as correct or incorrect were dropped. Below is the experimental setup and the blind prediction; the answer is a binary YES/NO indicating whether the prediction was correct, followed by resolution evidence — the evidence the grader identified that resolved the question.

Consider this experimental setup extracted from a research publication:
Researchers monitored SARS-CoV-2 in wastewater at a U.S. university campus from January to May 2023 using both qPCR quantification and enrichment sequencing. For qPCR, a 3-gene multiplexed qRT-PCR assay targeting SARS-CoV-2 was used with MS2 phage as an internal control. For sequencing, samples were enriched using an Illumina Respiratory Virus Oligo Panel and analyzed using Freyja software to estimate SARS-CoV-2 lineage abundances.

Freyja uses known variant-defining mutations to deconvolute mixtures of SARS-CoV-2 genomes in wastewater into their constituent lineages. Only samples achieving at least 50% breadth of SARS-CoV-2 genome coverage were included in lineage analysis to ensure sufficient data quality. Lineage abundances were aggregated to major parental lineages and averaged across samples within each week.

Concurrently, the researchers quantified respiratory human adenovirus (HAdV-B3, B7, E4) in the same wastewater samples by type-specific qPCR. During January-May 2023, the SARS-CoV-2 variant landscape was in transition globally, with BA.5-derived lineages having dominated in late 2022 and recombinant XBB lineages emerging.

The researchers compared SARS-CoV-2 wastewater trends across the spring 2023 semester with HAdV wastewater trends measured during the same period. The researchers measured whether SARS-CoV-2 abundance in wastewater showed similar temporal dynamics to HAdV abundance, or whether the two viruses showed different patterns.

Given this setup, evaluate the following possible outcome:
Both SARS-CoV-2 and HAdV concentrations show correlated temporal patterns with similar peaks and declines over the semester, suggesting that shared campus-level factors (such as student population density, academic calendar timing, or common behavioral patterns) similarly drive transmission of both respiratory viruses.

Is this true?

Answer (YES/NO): NO